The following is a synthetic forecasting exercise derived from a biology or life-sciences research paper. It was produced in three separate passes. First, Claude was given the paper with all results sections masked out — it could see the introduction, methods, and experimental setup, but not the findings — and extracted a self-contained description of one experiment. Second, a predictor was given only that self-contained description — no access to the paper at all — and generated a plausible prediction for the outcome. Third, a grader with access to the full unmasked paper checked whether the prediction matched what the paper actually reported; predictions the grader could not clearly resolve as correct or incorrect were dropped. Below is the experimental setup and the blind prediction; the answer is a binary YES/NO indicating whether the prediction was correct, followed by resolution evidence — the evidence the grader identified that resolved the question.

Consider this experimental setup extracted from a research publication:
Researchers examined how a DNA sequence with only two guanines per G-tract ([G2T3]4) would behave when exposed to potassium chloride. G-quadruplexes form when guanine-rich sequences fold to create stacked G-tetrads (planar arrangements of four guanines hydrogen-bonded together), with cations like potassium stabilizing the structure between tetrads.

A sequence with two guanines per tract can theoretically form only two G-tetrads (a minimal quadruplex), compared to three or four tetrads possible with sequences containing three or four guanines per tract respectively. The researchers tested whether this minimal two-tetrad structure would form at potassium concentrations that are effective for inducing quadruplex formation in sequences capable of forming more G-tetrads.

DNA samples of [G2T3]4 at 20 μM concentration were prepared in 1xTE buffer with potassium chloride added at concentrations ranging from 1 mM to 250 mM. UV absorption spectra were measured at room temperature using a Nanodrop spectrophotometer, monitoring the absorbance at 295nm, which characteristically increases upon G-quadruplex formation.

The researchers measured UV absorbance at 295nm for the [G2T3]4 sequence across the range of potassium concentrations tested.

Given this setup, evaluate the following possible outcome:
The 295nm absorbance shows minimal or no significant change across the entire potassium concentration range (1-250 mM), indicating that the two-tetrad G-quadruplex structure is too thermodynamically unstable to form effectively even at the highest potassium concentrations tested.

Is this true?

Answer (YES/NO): NO